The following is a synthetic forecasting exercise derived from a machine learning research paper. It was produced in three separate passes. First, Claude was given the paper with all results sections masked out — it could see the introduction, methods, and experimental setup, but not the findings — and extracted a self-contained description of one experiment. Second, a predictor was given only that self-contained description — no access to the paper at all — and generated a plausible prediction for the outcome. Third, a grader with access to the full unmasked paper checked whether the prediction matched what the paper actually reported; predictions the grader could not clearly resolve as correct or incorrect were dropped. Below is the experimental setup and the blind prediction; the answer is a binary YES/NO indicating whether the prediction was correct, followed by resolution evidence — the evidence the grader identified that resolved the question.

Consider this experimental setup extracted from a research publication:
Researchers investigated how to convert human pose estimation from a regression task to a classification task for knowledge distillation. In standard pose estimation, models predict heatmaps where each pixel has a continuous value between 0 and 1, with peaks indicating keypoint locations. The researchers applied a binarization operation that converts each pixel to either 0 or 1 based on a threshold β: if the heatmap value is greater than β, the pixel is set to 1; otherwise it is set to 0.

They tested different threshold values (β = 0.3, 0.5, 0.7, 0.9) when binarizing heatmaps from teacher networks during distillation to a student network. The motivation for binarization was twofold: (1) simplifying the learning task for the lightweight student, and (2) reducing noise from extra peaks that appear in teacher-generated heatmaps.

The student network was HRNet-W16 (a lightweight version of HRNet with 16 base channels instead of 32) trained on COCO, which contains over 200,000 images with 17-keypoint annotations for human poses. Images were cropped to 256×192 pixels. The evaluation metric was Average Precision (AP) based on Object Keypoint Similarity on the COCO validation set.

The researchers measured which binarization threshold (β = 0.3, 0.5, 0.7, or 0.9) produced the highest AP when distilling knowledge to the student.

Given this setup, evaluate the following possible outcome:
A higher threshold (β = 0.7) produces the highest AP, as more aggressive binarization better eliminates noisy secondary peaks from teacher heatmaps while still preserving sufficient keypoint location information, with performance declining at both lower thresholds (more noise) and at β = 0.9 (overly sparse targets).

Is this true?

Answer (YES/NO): NO